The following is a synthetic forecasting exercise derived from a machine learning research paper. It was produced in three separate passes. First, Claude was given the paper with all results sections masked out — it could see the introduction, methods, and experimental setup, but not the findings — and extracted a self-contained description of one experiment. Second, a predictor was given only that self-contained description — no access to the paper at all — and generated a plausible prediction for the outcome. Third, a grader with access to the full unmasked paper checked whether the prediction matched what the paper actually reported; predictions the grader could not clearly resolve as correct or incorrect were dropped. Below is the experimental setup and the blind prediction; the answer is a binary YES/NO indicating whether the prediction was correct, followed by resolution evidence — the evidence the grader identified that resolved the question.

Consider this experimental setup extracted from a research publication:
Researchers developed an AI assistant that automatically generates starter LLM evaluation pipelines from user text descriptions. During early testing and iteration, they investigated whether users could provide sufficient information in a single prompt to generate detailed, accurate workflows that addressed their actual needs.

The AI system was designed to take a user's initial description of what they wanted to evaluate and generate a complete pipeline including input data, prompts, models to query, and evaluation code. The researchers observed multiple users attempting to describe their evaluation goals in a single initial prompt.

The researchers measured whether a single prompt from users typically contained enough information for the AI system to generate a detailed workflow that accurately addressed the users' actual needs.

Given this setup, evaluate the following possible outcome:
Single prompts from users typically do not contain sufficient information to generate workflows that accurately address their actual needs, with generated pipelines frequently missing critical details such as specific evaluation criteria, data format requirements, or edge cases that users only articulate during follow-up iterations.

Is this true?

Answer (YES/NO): NO